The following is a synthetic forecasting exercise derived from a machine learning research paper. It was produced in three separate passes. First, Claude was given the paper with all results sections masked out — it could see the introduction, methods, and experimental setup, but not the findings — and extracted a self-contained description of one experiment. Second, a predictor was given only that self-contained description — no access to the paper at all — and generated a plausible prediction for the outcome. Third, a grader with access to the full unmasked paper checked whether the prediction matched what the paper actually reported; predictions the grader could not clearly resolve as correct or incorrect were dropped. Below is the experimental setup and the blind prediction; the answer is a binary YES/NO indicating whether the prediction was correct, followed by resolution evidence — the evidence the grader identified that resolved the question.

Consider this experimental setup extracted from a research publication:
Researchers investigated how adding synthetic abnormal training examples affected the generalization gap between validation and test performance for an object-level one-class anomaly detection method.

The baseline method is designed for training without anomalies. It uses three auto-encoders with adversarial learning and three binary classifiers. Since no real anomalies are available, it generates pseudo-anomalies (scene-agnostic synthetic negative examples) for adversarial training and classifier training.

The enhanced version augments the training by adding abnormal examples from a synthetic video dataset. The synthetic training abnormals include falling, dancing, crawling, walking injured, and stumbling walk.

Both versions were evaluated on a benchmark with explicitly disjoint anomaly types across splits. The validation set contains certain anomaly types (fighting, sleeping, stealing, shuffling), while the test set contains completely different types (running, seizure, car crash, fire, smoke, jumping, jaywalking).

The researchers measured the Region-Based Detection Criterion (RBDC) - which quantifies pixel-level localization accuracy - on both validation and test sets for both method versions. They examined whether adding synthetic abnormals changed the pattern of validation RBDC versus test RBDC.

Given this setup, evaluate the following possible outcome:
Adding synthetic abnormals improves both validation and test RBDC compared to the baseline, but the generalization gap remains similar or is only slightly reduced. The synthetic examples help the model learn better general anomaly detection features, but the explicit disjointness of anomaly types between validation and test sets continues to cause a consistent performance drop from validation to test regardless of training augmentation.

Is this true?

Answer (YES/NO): NO